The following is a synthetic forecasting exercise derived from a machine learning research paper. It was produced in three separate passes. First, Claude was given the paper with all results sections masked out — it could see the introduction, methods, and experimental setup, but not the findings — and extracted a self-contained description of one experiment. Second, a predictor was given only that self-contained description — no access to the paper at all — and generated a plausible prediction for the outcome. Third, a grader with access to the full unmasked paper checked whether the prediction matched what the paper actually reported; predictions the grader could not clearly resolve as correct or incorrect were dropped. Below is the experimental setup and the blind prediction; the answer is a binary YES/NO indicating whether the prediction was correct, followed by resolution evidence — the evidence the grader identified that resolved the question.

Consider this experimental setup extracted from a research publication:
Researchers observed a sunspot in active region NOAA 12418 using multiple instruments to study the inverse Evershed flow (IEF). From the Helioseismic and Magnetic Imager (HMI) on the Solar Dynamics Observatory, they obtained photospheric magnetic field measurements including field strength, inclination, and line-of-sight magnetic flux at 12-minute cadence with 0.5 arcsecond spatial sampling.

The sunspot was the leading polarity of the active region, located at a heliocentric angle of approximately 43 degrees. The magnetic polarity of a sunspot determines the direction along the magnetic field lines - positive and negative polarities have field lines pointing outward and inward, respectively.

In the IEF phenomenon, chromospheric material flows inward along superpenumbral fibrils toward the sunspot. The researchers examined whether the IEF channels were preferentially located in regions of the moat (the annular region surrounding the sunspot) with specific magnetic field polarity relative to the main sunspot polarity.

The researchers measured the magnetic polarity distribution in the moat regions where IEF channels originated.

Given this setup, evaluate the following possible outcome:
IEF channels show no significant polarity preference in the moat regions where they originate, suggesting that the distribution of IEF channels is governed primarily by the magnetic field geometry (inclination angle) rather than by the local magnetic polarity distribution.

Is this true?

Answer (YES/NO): NO